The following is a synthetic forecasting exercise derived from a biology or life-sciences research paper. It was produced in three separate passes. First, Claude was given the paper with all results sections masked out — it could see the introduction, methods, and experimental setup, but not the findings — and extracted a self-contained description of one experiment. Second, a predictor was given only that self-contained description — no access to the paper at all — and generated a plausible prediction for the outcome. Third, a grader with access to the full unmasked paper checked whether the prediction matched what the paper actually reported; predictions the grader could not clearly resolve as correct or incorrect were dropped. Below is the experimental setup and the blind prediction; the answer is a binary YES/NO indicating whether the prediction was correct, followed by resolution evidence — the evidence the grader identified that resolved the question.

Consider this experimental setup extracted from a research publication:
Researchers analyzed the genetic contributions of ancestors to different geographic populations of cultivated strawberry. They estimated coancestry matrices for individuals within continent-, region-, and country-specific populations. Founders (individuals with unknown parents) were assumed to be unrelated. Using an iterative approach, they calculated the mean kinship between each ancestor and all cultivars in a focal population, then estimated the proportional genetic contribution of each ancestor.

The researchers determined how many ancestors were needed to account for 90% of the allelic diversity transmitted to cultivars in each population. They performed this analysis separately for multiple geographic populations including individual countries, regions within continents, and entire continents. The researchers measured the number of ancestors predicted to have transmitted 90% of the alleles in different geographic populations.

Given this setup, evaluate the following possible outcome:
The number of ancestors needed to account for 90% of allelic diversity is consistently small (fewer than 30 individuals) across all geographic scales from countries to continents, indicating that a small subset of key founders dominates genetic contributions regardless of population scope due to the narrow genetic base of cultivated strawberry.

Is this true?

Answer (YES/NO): NO